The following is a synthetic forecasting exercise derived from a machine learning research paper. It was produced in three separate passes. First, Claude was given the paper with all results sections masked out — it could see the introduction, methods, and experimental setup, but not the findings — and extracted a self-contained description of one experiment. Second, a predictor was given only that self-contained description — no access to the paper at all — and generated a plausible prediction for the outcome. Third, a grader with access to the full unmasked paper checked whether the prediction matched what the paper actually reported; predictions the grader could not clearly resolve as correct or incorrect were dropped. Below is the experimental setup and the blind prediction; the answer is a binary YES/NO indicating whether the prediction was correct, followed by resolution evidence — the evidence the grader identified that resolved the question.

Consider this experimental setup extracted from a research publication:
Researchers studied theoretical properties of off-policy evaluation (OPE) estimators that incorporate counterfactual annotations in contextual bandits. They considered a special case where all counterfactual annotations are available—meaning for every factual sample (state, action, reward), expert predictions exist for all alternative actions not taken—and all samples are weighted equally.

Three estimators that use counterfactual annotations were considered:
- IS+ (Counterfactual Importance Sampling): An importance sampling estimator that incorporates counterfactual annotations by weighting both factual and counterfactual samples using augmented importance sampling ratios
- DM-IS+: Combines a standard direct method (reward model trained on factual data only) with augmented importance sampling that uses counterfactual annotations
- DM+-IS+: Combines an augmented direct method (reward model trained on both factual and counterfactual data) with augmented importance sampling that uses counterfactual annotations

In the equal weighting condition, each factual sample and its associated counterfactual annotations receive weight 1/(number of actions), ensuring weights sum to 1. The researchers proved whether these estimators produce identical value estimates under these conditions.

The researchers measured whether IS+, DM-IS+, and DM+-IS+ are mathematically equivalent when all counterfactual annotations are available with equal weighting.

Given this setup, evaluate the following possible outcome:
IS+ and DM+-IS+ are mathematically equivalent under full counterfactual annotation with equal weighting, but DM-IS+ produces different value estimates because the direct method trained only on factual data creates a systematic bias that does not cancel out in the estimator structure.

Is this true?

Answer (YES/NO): NO